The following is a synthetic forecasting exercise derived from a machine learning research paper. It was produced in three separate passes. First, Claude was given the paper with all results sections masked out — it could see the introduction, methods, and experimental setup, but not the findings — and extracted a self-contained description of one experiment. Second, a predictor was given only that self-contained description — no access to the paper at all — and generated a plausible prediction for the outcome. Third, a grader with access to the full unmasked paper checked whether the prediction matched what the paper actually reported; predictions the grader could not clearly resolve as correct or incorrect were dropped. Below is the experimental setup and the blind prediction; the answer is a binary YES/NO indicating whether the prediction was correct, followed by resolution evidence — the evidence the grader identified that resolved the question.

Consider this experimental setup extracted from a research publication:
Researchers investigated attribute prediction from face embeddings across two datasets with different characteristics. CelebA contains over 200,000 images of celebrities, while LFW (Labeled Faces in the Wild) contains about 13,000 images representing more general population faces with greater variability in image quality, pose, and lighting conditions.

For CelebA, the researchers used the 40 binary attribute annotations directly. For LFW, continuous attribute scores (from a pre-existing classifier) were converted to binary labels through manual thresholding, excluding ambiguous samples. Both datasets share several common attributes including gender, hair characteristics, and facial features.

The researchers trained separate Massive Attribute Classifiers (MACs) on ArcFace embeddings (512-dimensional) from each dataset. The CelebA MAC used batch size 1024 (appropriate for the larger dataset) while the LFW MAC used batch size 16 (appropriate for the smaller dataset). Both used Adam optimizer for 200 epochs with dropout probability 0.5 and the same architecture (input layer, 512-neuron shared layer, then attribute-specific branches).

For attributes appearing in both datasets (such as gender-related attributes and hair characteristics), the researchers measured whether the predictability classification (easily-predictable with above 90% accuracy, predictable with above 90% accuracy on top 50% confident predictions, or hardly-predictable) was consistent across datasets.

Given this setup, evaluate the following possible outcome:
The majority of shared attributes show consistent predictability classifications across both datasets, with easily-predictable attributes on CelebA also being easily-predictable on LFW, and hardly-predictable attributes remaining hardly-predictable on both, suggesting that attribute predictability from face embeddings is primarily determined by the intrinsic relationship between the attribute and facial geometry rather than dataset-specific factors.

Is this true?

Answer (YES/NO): NO